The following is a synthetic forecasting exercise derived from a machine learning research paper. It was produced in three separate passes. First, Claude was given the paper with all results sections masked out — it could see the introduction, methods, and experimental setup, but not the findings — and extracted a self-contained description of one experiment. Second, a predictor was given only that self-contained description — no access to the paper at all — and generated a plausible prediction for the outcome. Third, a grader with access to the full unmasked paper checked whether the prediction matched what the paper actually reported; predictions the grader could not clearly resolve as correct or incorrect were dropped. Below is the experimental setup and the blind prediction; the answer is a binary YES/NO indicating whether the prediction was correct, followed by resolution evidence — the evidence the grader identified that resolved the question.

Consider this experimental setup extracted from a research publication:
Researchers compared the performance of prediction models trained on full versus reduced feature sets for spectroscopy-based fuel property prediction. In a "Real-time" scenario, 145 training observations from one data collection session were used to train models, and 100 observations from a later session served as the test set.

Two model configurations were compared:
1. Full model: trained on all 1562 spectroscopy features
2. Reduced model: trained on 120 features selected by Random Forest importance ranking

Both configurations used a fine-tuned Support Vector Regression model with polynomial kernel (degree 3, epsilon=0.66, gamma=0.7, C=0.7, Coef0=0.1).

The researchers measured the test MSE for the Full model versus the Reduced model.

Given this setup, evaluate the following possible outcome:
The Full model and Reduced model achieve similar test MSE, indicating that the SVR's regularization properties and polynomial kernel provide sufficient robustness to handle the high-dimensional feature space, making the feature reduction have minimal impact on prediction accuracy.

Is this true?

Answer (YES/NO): NO